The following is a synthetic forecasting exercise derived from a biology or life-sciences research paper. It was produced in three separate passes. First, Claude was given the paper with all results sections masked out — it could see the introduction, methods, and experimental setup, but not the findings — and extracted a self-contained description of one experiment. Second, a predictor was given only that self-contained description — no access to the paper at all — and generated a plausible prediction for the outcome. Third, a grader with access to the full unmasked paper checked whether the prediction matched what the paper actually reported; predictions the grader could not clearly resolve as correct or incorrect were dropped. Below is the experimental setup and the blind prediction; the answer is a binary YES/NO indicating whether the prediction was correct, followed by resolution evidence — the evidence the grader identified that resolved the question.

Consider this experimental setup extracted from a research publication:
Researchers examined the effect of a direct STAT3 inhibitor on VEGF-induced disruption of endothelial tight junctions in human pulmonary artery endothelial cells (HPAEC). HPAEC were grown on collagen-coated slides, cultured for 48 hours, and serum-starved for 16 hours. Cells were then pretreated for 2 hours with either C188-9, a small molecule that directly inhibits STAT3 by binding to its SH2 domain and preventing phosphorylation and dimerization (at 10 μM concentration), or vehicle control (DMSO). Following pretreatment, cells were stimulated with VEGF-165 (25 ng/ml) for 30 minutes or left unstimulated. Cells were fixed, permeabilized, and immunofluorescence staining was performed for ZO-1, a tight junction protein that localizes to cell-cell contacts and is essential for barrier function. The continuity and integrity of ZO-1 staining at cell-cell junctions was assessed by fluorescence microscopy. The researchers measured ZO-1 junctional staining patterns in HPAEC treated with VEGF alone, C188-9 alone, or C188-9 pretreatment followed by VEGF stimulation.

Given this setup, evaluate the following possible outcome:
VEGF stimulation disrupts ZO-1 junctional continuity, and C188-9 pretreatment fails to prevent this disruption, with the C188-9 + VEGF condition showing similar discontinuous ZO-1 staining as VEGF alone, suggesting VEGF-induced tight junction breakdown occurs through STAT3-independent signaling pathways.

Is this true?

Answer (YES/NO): NO